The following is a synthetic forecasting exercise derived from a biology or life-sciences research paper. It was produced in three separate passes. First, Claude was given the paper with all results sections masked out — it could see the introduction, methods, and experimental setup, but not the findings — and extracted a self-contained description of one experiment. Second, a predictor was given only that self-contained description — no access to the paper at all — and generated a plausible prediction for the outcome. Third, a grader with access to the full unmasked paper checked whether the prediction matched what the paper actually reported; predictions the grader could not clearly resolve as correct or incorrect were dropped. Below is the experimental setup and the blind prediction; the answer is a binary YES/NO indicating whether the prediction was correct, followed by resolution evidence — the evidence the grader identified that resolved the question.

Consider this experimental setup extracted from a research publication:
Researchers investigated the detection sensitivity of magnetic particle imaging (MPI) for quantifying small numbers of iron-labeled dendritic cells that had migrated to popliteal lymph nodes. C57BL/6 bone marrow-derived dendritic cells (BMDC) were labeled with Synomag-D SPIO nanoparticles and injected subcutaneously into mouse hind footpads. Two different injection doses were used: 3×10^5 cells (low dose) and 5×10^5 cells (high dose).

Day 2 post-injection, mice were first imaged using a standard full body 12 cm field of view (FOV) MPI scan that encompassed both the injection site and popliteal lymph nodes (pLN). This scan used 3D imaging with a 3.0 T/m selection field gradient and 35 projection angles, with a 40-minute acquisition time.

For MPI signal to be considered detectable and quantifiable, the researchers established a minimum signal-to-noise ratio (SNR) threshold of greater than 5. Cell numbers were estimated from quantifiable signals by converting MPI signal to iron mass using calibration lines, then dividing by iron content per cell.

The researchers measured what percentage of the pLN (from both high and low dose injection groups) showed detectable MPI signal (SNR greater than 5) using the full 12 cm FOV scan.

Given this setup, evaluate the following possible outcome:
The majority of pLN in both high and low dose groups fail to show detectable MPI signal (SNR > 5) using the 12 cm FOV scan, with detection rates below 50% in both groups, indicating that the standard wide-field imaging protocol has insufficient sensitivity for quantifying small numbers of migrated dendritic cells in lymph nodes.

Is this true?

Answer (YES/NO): NO